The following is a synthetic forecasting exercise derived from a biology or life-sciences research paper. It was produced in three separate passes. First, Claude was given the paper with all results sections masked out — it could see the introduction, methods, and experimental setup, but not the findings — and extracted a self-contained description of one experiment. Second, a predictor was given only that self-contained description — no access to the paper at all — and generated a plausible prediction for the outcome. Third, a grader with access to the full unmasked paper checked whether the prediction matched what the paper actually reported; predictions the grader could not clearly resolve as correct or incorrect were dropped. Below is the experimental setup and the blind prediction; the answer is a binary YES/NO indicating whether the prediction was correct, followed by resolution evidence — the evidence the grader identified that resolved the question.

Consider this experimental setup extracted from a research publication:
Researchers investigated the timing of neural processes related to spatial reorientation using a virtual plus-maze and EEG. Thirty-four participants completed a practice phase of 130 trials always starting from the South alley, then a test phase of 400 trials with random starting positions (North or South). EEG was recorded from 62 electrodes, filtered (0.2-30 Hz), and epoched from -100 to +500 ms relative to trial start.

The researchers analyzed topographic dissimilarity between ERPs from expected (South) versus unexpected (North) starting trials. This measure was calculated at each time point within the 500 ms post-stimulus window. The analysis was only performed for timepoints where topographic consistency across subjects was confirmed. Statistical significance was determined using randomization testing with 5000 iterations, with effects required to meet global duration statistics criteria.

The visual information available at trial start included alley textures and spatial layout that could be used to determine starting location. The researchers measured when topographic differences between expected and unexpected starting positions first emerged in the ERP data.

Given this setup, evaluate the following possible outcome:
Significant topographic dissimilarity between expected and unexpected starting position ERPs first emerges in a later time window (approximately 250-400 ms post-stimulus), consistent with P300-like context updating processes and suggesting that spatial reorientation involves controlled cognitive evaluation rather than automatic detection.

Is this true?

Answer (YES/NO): NO